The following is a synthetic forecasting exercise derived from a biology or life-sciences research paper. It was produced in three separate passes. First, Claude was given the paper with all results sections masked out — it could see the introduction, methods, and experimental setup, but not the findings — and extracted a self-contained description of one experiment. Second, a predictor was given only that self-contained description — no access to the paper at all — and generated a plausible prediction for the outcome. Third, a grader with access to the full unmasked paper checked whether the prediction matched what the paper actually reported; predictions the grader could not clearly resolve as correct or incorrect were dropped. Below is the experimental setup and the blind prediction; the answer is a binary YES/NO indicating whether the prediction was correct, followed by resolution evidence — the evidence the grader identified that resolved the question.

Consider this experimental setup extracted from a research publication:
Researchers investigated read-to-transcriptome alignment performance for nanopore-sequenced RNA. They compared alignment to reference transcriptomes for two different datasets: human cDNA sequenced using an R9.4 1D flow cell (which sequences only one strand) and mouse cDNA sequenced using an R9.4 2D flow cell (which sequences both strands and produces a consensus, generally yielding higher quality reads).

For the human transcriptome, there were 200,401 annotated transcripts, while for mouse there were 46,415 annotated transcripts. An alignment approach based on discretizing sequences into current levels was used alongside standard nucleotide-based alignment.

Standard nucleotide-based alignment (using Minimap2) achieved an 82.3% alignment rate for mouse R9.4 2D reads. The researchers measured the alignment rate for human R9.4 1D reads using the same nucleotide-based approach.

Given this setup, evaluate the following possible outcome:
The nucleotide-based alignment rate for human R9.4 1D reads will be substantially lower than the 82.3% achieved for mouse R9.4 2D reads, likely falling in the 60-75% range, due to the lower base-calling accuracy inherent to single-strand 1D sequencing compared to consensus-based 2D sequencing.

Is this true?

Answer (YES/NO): NO